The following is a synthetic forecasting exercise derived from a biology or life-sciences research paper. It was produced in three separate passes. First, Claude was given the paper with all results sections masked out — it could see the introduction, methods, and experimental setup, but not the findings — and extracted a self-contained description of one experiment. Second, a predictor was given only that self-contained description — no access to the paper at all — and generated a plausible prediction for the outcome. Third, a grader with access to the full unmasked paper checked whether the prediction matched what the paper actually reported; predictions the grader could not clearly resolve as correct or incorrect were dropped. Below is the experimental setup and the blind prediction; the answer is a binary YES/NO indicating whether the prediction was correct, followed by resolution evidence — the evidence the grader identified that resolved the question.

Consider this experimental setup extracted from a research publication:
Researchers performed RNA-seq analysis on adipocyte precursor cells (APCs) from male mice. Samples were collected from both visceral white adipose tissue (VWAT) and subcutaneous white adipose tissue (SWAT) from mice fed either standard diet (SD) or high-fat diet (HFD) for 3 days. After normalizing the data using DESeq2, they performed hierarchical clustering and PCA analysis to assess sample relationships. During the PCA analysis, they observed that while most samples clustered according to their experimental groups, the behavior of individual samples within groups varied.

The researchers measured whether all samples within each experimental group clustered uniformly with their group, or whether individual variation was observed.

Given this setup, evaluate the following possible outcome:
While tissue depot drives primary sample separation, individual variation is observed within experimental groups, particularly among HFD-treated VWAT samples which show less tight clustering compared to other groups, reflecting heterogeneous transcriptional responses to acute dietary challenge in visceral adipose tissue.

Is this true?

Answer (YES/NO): YES